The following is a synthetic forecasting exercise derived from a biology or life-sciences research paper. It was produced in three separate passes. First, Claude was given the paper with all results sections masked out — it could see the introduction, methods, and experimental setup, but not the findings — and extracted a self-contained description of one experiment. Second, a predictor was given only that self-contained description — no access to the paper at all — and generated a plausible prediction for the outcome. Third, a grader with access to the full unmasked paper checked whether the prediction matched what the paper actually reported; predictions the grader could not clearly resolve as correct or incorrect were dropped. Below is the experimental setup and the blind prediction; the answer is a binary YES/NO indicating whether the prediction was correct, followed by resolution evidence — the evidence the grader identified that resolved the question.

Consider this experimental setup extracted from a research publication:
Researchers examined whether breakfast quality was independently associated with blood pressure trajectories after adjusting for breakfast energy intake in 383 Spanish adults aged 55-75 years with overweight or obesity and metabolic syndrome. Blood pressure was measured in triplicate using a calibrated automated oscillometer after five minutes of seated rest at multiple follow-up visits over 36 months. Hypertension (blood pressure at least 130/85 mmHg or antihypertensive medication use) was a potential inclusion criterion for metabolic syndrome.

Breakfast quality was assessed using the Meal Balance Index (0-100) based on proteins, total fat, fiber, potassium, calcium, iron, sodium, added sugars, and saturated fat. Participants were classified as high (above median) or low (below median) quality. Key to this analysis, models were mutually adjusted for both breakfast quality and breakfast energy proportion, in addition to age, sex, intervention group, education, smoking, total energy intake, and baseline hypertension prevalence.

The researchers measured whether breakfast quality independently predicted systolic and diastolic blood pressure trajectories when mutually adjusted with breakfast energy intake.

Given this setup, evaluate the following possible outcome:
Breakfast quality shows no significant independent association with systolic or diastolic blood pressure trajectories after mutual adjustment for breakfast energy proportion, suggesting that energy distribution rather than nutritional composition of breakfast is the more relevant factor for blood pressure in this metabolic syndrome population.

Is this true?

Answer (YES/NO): NO